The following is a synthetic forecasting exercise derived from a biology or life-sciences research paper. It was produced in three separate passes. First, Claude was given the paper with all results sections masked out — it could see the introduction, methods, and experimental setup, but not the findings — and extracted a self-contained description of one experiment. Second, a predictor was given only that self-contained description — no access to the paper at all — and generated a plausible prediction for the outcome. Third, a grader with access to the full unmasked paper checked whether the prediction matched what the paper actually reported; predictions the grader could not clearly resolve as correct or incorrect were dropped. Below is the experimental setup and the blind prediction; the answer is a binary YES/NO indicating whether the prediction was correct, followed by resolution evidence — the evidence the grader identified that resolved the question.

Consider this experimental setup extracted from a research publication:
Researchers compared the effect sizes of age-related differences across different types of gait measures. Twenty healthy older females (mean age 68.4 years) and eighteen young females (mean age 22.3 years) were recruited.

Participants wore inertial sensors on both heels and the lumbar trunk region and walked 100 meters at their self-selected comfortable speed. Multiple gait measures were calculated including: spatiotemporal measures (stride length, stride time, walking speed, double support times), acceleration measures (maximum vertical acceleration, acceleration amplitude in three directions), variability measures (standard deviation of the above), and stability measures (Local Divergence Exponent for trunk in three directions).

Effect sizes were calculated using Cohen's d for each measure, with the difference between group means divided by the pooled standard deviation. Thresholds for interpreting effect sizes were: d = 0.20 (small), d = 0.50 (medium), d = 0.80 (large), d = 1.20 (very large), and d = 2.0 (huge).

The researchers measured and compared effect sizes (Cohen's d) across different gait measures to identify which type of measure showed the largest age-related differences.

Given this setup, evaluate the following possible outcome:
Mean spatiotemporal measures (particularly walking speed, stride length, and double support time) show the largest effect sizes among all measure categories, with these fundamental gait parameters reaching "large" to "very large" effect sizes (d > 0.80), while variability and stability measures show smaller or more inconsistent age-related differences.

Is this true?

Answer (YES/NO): NO